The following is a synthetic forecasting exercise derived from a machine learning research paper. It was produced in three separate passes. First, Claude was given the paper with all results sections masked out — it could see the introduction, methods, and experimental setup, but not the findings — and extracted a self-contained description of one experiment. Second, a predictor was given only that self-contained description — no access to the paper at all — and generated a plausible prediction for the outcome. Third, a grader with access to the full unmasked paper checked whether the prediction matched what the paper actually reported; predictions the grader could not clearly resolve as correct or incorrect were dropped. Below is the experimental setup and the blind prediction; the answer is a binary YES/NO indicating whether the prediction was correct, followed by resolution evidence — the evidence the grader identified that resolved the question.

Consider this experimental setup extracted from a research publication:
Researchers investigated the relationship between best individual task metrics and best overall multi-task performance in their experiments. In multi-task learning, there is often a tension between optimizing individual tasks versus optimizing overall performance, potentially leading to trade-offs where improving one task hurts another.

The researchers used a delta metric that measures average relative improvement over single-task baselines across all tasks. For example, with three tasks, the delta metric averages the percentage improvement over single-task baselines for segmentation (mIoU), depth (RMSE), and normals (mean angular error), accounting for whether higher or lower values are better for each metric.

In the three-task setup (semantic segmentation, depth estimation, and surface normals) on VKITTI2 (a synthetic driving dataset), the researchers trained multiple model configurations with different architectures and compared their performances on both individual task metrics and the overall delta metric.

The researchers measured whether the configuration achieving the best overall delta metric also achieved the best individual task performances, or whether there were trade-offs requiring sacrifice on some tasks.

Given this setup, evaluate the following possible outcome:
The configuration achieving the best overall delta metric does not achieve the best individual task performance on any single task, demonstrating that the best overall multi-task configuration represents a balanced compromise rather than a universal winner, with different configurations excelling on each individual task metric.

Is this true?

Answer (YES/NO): NO